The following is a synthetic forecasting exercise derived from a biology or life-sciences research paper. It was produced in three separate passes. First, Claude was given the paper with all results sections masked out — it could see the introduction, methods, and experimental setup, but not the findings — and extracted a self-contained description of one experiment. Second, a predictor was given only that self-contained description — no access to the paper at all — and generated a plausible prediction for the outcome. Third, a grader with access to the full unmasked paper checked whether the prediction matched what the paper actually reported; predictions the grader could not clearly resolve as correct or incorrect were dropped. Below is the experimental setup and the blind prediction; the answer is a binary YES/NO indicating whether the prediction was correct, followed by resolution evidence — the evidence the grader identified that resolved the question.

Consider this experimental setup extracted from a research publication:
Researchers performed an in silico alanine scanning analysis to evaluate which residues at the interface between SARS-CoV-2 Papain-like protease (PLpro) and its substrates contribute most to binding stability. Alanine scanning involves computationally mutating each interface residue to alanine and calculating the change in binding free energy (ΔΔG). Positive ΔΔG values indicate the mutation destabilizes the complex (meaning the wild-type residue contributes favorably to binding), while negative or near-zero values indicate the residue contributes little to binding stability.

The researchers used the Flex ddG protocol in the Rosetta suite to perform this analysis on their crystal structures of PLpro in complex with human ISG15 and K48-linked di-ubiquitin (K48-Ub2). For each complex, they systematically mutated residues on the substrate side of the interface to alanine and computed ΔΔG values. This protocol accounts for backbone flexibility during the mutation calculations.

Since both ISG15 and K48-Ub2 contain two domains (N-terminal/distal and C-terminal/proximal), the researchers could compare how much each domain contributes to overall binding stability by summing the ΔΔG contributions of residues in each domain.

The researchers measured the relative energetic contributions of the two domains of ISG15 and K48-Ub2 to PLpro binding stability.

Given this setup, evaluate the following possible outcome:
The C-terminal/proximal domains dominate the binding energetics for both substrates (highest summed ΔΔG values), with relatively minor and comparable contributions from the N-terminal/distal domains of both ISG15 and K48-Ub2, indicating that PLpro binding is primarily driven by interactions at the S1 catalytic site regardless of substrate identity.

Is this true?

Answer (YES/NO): NO